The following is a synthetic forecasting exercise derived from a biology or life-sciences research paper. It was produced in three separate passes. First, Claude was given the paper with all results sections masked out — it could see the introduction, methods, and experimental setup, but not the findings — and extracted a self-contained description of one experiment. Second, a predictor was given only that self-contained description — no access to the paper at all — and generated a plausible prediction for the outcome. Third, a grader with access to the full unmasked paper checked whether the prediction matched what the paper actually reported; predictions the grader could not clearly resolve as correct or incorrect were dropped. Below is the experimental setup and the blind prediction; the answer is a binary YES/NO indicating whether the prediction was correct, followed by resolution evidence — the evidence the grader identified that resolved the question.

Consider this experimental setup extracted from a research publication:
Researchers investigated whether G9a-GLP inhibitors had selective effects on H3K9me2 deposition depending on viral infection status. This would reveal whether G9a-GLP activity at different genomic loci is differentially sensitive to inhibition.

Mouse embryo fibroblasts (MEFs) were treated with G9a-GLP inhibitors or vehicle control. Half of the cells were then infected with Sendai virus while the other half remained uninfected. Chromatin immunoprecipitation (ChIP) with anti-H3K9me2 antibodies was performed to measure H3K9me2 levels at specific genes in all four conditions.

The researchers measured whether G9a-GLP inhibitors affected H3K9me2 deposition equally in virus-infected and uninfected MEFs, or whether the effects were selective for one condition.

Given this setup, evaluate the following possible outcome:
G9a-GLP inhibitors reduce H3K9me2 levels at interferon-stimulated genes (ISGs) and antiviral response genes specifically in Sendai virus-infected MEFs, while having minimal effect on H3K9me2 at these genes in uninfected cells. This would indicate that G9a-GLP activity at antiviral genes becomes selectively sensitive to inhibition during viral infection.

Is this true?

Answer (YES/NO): YES